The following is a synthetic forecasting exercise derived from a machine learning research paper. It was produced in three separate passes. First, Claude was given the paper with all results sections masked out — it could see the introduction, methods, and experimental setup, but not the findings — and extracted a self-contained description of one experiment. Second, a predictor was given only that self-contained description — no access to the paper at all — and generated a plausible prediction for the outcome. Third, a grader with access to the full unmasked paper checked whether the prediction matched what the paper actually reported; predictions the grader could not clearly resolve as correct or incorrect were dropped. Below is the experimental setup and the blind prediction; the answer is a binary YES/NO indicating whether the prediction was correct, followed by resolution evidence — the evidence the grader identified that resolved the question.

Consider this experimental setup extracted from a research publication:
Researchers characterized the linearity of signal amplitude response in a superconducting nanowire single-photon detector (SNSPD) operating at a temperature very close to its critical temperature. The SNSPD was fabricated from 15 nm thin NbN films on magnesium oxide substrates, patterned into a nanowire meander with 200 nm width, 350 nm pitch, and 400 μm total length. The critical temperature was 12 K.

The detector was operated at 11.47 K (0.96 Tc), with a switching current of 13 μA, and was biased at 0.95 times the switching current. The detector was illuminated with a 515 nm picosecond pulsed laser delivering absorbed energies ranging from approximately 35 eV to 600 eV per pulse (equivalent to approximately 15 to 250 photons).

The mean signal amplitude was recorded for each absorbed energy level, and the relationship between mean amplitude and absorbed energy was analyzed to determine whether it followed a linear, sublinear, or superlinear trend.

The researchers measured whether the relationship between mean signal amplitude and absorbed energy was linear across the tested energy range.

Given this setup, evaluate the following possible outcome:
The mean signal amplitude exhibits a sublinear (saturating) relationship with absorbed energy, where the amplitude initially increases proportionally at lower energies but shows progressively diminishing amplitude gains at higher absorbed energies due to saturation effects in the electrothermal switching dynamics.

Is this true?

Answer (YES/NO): YES